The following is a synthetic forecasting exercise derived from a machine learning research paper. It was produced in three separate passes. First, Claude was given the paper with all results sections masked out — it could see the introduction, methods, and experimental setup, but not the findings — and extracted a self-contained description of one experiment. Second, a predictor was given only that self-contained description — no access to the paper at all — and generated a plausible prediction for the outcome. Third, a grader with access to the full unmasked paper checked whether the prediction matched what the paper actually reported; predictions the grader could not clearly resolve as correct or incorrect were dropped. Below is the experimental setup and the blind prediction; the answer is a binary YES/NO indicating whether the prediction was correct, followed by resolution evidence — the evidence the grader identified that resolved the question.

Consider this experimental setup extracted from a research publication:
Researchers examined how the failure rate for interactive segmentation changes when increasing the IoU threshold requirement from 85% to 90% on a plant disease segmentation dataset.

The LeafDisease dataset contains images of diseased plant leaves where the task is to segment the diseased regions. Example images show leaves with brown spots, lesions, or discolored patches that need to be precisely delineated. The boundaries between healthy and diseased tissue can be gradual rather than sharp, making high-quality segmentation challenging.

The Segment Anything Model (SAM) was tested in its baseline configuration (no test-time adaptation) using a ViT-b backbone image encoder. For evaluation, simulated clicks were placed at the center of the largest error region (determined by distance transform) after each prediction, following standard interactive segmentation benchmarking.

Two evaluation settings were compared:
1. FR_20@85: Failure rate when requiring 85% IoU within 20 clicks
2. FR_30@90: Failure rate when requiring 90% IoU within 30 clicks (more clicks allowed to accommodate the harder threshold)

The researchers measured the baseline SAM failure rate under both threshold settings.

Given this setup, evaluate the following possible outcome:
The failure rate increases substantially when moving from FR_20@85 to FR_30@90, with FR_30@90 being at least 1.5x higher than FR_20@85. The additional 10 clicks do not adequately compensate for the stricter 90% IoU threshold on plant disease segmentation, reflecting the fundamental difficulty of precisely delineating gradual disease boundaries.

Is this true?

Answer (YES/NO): NO